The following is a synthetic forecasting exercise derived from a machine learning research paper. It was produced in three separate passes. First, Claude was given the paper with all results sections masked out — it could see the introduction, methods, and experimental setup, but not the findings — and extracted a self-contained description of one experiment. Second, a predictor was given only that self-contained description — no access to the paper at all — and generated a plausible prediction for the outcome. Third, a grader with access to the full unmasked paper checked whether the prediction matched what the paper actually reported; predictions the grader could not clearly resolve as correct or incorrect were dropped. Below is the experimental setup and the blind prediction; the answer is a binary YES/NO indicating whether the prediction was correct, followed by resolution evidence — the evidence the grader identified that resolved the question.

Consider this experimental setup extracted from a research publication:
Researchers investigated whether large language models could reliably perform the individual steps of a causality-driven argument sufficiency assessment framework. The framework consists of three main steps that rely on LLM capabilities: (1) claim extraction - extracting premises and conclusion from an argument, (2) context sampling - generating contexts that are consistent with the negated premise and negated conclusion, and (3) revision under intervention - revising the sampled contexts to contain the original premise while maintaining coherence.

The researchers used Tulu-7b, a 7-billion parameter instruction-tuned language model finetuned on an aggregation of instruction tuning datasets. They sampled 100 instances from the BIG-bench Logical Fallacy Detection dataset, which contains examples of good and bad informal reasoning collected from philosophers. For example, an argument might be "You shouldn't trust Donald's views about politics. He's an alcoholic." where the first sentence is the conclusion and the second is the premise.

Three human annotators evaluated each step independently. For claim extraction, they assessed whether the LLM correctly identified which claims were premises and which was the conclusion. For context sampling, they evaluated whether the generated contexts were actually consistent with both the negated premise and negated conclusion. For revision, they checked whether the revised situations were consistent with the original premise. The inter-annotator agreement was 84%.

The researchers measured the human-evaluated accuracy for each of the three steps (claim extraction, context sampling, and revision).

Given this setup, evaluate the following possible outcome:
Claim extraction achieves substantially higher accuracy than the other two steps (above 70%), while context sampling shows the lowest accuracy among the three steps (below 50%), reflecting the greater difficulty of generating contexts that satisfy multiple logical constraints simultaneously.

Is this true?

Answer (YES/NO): NO